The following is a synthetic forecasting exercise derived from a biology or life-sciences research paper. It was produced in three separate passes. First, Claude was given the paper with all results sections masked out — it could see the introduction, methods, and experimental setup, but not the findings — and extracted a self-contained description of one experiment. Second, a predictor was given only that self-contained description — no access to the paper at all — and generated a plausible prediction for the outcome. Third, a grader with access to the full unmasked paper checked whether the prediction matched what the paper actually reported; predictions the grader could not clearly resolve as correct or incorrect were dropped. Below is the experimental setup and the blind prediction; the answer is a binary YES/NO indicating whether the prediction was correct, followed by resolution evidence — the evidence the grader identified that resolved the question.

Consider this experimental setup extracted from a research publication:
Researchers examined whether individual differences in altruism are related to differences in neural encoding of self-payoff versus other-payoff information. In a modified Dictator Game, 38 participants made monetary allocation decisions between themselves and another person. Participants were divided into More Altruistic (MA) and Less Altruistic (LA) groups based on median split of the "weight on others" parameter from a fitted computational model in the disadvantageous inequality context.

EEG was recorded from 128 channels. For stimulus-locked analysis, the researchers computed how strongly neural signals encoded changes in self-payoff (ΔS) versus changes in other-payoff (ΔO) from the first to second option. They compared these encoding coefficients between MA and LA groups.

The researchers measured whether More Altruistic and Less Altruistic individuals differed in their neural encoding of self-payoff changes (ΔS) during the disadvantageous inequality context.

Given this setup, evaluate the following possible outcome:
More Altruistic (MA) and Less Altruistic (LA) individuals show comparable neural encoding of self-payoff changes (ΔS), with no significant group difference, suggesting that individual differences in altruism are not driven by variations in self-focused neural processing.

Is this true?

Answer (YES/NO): YES